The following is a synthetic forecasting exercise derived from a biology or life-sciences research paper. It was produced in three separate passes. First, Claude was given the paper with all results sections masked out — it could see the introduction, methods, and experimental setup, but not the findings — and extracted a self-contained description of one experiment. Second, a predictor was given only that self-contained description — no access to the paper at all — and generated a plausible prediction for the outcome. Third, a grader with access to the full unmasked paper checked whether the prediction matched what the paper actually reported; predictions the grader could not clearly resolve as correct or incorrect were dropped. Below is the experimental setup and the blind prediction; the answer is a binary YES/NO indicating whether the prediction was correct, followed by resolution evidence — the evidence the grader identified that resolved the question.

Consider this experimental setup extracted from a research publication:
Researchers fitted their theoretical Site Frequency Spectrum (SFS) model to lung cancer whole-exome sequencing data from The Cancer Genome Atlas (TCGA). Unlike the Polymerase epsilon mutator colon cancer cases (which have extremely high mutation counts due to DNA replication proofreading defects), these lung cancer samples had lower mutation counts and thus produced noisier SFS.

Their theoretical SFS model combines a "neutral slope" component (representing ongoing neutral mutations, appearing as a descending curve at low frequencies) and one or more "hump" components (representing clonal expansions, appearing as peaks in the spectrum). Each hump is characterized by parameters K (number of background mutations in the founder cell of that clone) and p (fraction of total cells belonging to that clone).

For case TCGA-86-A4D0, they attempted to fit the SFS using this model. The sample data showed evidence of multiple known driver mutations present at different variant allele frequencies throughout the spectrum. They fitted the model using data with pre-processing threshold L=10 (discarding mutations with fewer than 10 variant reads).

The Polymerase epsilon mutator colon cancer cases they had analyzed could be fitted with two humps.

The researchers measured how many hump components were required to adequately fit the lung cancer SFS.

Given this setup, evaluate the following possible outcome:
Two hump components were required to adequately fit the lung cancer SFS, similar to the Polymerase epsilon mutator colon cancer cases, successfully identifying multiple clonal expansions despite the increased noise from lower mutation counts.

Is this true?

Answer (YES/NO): NO